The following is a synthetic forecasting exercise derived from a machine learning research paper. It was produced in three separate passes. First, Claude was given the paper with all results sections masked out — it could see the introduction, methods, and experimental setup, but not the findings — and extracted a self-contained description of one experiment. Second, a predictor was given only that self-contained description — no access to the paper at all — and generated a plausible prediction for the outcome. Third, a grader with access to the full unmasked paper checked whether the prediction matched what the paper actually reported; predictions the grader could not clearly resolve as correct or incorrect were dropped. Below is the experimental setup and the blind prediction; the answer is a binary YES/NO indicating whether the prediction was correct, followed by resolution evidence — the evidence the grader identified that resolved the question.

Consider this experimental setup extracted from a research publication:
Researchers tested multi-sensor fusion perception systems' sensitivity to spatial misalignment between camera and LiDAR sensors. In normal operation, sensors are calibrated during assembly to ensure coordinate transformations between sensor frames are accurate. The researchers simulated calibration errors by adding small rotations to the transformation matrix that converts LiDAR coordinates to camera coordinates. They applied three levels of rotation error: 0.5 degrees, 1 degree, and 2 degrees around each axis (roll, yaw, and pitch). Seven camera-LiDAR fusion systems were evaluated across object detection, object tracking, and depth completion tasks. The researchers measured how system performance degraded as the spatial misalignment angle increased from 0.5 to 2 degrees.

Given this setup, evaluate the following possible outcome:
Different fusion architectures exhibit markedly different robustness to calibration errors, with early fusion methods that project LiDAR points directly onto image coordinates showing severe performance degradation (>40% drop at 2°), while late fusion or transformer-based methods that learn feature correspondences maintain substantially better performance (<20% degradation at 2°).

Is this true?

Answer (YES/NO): NO